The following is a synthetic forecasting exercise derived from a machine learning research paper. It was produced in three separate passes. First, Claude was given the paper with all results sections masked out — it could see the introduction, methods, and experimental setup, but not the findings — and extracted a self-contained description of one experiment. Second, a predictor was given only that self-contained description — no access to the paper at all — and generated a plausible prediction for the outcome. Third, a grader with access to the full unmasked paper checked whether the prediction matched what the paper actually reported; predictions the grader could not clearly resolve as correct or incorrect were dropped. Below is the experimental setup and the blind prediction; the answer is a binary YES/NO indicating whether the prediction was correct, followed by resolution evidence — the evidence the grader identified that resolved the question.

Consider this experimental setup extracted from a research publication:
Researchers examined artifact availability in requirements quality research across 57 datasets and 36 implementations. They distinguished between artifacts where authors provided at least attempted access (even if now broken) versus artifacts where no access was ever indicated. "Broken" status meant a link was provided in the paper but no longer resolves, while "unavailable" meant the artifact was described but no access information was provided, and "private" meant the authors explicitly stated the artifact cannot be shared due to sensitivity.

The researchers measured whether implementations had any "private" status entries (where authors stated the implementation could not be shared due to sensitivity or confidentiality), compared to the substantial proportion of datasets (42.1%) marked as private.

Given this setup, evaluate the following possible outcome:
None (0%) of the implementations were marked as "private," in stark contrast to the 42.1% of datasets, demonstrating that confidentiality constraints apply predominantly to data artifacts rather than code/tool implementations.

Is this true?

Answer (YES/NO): YES